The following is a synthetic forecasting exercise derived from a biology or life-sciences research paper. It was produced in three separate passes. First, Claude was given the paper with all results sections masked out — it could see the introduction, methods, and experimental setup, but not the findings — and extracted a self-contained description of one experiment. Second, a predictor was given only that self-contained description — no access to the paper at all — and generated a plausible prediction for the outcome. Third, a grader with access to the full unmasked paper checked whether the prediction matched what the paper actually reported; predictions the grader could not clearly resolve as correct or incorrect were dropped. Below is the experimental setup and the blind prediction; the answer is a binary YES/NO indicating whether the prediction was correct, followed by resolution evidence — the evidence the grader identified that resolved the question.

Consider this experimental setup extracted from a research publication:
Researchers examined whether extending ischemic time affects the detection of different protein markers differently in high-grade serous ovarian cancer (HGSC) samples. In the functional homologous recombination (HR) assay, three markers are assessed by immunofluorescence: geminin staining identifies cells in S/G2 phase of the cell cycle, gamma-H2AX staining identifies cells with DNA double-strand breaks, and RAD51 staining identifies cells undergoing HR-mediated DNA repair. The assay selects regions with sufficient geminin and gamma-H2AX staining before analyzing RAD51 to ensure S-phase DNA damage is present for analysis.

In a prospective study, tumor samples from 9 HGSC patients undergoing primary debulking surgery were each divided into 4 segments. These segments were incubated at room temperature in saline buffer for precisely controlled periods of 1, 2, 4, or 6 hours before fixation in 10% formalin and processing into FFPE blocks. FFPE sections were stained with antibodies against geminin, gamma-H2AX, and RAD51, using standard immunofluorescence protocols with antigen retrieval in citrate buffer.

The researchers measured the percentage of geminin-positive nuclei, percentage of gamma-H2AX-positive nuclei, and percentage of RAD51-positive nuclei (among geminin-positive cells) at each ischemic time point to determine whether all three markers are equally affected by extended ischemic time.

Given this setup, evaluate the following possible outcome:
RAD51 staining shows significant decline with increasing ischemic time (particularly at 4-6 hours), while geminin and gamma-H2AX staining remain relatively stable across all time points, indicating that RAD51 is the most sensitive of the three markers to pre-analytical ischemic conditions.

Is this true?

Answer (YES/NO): YES